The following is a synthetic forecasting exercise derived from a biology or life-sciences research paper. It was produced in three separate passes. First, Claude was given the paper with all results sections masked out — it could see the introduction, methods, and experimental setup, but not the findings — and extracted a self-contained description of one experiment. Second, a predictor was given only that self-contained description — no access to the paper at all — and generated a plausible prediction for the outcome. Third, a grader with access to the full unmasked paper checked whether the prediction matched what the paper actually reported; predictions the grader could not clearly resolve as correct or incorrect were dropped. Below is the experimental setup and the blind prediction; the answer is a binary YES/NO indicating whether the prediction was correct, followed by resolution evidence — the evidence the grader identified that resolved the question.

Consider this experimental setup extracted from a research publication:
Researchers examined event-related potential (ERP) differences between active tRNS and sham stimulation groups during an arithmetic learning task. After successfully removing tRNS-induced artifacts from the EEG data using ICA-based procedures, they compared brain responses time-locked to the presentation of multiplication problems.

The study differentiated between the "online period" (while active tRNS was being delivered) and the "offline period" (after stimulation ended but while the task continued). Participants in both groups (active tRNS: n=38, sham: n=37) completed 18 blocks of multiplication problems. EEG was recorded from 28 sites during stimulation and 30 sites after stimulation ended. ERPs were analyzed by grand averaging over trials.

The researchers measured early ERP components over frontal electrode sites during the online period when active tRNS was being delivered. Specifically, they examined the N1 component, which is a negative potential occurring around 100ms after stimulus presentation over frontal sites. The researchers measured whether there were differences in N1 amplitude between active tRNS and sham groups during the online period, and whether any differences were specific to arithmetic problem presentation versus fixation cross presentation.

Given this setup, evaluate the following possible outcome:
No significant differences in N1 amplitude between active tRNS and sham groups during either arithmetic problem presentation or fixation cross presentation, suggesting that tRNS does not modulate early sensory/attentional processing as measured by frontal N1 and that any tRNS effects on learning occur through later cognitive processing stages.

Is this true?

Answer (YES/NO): NO